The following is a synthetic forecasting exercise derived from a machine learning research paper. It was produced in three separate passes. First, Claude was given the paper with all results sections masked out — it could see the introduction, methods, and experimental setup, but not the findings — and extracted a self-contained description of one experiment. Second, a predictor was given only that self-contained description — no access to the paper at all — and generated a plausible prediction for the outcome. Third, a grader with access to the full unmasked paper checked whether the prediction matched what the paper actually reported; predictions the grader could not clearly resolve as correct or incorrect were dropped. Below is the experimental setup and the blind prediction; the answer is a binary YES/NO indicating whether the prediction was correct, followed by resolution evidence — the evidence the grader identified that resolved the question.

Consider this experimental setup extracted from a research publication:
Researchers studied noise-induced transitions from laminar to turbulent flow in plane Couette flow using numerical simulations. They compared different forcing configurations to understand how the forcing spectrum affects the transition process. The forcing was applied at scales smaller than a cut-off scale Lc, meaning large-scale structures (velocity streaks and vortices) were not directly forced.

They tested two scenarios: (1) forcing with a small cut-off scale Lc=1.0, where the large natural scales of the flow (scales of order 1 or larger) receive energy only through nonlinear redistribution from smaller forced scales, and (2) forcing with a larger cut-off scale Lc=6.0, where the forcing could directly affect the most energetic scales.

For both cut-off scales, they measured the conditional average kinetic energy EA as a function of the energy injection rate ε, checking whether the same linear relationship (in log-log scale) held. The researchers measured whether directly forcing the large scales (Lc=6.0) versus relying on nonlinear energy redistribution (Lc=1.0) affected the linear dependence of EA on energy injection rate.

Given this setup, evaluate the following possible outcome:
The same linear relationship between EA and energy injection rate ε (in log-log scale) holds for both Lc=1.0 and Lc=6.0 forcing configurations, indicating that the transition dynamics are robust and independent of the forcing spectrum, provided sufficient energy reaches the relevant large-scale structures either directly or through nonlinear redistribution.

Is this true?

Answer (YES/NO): NO